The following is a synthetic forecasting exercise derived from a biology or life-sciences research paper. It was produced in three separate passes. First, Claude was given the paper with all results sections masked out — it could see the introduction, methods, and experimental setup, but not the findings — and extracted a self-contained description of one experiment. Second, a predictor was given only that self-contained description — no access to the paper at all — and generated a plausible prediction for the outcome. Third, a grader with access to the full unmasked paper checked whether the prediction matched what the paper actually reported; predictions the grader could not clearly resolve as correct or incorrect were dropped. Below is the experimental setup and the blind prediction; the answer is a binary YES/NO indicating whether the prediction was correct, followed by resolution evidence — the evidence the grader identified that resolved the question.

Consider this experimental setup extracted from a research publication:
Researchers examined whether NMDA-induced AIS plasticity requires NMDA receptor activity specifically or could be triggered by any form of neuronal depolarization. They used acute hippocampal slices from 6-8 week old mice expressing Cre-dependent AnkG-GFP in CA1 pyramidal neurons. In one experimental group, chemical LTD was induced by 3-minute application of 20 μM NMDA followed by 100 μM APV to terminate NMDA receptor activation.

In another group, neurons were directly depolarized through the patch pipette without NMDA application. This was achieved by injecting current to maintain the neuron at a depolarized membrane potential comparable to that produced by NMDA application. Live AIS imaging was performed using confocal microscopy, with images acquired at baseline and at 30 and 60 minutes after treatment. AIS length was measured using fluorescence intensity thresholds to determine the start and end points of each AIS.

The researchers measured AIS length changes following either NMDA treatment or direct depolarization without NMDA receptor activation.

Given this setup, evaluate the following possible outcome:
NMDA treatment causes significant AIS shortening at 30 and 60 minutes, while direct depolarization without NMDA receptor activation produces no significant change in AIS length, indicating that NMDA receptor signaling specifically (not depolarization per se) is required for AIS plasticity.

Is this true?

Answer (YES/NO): YES